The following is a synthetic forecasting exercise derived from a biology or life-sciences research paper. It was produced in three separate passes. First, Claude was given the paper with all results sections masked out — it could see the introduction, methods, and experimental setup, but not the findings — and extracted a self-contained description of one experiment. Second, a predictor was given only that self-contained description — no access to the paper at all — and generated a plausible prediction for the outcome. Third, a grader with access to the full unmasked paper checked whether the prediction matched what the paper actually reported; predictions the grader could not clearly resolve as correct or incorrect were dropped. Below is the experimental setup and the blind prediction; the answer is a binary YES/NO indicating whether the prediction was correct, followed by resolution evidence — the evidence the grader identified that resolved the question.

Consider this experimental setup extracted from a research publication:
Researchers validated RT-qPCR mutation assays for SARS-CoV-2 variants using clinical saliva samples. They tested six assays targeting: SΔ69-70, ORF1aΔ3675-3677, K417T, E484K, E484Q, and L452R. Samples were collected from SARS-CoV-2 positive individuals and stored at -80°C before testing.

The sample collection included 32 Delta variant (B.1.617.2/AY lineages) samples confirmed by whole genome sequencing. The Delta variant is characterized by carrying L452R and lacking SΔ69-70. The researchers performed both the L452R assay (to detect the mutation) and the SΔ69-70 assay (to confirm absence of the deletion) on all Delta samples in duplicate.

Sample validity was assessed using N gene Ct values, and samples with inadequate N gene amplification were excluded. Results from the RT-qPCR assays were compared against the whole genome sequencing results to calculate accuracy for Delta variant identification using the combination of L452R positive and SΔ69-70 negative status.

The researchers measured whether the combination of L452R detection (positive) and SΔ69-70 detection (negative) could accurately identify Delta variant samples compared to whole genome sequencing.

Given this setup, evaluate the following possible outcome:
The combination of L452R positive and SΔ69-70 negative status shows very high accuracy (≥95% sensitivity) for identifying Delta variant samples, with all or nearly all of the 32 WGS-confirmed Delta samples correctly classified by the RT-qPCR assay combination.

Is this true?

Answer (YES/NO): NO